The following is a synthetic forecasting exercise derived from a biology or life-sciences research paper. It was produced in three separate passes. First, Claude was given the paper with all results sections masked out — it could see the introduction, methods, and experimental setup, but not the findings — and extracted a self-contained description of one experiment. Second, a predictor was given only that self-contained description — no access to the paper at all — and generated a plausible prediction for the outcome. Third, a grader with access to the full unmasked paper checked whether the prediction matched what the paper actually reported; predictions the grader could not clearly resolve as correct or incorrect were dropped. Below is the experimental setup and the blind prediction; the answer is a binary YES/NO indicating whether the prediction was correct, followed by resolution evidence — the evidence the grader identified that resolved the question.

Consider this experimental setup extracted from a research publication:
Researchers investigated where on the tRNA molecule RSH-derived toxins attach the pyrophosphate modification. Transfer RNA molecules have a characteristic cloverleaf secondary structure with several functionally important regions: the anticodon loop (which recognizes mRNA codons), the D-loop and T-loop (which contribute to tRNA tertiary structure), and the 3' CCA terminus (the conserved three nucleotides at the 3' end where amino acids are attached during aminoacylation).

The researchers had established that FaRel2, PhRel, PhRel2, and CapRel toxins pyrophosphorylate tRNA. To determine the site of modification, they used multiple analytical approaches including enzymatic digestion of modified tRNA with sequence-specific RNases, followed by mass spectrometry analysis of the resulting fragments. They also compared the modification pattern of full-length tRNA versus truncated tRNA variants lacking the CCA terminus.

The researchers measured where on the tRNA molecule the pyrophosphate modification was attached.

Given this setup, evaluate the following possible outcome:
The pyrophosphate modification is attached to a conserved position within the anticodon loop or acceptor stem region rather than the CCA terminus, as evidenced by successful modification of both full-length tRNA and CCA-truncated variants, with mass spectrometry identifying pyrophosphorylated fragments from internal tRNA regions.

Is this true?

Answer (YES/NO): NO